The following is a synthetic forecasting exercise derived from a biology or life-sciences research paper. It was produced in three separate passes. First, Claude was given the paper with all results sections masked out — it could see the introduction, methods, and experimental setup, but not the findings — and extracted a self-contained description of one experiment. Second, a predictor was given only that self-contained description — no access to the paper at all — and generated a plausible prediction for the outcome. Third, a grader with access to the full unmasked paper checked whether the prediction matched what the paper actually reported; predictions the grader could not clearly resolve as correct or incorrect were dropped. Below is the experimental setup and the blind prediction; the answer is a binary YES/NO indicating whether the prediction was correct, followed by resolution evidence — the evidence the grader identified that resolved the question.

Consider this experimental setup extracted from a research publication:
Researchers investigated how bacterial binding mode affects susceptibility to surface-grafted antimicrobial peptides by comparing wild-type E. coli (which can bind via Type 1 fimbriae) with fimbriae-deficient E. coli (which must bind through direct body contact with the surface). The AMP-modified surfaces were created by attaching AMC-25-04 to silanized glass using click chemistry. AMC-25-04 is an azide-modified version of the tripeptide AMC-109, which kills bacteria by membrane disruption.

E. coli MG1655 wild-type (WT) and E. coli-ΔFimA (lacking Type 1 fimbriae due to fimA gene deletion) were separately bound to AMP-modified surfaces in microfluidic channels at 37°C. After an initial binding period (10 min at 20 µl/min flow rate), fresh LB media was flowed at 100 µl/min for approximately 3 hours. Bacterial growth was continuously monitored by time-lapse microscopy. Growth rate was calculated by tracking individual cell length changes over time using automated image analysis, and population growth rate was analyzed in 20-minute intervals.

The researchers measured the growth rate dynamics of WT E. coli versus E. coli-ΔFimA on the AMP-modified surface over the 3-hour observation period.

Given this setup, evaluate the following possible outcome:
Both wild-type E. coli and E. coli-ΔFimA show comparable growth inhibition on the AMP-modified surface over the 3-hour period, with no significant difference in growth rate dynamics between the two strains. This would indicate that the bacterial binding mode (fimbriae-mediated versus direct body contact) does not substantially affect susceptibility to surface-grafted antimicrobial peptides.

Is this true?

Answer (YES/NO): NO